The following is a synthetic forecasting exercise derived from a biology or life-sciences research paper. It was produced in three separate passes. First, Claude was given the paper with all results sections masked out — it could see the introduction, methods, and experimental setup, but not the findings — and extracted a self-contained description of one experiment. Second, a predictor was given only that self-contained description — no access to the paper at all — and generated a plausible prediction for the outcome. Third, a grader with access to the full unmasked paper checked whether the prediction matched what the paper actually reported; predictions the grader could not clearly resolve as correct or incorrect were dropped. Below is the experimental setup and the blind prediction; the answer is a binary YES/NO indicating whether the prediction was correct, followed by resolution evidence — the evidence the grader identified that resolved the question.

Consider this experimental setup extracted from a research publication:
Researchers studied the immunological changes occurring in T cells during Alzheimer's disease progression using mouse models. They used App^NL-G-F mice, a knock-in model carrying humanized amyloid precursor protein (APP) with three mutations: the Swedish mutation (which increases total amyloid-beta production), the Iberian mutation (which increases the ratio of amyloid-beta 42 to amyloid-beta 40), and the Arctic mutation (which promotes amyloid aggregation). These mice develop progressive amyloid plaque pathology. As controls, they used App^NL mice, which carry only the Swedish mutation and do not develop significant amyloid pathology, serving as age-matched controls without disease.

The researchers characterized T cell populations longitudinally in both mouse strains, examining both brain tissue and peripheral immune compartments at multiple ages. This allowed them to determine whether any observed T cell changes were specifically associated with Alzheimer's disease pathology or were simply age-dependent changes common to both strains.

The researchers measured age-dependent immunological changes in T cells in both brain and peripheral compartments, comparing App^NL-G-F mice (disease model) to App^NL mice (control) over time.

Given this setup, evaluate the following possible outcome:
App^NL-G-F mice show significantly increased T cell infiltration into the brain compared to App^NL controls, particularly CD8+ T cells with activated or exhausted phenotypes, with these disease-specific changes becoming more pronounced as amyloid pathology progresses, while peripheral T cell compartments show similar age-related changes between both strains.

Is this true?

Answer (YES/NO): NO